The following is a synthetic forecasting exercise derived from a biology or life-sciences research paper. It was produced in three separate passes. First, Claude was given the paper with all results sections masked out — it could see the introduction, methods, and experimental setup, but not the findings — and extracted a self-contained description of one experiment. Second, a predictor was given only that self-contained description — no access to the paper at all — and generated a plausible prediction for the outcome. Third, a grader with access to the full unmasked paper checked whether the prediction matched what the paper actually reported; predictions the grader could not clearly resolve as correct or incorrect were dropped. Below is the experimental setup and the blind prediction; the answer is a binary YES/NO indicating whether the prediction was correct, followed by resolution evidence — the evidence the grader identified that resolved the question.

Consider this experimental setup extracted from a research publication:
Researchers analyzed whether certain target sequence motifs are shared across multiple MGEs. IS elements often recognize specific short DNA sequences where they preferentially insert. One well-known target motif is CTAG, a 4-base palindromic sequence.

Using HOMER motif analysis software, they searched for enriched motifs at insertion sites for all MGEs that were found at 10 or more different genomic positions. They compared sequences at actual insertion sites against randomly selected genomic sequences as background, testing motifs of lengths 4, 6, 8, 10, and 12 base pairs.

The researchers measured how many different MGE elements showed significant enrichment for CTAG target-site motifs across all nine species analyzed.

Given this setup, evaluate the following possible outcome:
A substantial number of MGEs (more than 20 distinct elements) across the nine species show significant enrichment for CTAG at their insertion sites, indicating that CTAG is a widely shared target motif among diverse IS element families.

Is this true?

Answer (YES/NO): NO